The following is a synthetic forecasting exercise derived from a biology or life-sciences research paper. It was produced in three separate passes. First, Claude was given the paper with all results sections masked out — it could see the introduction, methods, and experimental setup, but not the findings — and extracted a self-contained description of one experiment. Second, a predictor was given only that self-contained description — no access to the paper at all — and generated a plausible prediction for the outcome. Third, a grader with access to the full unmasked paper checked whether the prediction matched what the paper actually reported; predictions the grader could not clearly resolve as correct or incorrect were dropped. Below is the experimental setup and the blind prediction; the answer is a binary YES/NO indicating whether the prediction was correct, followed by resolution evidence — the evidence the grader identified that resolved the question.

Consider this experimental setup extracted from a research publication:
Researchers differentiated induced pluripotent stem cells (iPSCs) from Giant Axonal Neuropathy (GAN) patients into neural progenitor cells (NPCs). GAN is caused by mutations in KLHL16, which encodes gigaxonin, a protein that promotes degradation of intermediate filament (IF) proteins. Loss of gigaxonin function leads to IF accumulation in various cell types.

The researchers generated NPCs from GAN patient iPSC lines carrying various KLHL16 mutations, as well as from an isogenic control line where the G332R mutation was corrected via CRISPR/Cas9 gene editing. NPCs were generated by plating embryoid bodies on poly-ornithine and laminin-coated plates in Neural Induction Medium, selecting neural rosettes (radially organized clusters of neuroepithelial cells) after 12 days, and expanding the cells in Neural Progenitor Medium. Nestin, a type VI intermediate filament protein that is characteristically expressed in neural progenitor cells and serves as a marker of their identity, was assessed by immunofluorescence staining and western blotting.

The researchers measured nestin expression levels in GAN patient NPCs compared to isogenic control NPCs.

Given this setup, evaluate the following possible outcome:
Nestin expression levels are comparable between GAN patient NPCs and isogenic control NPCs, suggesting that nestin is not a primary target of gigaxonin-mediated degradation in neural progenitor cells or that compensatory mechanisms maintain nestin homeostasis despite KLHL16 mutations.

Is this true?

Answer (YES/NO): NO